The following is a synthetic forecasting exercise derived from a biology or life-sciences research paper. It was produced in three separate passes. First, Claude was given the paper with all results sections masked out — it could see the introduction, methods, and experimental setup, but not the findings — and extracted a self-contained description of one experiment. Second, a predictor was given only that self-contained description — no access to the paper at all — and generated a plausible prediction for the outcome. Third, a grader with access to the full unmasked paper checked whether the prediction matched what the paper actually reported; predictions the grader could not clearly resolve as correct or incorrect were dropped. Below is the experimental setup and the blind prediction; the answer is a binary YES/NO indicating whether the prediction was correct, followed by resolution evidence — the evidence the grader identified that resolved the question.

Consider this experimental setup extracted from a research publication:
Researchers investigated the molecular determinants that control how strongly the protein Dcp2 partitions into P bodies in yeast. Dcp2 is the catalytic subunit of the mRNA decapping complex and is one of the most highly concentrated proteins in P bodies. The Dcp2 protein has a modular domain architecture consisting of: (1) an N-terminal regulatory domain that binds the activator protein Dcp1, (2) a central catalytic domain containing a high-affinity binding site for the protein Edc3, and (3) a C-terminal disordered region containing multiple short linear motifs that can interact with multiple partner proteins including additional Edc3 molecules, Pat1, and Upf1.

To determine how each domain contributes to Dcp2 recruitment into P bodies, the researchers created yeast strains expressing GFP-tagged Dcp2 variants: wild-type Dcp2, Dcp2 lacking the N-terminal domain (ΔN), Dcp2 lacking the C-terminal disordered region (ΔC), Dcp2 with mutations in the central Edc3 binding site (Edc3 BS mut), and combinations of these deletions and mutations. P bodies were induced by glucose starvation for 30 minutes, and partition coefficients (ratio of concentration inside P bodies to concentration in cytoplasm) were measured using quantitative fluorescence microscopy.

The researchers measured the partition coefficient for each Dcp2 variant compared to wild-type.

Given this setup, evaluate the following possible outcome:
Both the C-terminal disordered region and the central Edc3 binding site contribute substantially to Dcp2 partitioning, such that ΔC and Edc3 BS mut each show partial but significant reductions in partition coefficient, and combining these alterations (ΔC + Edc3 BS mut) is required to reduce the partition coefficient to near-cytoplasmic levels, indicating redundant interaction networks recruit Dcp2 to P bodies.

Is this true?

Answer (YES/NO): NO